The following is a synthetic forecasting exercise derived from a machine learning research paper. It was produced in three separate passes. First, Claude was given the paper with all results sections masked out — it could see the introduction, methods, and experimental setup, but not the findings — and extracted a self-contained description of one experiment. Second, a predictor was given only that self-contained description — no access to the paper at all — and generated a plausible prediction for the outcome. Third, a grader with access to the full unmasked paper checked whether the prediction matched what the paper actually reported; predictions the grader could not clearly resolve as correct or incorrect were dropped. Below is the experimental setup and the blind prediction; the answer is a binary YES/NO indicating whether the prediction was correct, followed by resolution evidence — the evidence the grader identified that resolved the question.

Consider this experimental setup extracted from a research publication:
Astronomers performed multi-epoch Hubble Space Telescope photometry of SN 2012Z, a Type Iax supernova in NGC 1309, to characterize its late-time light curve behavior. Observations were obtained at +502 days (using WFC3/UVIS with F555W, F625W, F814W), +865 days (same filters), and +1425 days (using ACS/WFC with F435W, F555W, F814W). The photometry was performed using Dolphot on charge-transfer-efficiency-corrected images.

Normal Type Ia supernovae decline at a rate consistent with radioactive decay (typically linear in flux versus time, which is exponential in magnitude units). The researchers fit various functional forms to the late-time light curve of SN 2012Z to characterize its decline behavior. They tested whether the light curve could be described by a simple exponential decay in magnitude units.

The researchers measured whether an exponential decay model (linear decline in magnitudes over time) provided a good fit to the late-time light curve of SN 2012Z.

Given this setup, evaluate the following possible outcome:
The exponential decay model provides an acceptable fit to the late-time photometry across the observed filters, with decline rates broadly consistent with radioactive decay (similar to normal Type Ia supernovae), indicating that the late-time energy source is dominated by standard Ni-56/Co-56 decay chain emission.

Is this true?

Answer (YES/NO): NO